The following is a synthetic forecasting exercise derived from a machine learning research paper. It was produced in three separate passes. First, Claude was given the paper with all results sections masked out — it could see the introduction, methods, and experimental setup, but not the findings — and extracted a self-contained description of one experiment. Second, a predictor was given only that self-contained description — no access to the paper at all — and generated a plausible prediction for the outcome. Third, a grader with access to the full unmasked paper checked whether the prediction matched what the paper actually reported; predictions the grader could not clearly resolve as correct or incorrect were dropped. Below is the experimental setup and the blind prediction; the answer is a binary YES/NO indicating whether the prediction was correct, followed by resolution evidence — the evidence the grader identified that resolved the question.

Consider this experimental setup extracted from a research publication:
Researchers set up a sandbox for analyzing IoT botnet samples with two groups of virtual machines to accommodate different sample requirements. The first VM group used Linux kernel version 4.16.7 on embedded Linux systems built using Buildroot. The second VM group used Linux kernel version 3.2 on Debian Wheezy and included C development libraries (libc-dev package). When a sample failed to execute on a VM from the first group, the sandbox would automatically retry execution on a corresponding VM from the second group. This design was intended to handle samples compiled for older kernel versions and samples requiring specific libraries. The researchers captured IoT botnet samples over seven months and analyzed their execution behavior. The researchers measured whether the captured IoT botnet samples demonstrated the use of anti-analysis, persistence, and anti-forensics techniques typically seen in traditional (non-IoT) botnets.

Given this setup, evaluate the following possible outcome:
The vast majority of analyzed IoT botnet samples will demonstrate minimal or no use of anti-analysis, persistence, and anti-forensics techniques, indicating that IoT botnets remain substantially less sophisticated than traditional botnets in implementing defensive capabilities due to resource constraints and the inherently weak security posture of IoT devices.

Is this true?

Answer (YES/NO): NO